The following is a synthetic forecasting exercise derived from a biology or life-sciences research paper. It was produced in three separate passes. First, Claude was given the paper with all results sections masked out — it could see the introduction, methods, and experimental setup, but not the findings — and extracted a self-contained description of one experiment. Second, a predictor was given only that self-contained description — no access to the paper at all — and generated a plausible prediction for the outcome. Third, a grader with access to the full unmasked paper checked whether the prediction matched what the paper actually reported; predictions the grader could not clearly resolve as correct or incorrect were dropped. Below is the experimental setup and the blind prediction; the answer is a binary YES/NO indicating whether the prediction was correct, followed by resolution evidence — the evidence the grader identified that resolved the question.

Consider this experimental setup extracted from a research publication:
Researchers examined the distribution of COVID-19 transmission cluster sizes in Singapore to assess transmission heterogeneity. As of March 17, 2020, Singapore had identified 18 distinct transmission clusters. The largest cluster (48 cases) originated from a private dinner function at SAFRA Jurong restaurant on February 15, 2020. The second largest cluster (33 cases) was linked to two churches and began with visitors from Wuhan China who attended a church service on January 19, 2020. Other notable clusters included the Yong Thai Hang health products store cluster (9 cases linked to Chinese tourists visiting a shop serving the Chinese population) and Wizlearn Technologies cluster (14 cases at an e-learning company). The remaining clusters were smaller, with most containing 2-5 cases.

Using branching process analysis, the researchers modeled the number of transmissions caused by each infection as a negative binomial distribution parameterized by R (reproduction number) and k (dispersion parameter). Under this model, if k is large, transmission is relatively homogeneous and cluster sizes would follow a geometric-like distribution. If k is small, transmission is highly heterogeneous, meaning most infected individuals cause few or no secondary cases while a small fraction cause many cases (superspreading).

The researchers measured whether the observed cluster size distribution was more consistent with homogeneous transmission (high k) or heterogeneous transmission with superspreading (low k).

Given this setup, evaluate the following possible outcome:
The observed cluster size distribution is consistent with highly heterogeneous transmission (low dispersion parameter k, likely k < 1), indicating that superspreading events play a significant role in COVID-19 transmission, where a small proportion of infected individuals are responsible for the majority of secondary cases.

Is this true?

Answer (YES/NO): YES